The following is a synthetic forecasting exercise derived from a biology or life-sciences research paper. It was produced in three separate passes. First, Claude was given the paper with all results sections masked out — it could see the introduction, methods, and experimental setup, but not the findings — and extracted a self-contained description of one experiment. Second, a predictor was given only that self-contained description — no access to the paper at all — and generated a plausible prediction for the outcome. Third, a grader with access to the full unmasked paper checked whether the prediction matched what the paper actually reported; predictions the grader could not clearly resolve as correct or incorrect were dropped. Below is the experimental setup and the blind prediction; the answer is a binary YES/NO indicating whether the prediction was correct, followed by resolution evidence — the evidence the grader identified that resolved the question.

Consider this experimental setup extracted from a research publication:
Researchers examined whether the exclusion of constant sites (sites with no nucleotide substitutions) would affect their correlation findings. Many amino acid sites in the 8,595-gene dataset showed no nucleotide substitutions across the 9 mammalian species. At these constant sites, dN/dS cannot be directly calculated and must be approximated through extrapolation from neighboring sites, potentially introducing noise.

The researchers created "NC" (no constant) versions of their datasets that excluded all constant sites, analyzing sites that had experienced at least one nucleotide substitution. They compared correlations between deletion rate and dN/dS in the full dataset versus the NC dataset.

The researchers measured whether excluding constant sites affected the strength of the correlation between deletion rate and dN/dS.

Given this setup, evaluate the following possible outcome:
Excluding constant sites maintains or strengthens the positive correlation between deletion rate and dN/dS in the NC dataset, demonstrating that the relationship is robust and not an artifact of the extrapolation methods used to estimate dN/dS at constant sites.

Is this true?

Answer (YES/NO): YES